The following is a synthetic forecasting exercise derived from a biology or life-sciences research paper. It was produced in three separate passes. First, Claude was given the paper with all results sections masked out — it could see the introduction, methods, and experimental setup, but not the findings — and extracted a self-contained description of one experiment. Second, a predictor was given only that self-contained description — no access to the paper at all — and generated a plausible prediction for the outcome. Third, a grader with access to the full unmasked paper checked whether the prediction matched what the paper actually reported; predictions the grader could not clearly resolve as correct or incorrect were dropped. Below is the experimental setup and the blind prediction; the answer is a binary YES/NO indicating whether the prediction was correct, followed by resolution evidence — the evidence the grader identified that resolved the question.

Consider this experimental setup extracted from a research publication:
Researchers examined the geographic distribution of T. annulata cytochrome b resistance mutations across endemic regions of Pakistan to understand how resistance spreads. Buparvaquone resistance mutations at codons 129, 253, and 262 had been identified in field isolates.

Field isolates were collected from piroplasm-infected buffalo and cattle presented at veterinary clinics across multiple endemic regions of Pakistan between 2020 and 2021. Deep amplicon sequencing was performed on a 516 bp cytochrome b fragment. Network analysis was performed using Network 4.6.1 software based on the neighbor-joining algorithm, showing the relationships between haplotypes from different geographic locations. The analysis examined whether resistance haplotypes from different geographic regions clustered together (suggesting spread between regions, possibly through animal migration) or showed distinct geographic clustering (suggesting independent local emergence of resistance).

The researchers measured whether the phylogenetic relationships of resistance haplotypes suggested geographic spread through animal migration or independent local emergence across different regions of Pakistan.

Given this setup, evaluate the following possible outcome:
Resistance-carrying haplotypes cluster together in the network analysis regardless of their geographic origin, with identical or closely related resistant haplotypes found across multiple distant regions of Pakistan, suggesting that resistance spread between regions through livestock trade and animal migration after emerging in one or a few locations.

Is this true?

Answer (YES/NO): YES